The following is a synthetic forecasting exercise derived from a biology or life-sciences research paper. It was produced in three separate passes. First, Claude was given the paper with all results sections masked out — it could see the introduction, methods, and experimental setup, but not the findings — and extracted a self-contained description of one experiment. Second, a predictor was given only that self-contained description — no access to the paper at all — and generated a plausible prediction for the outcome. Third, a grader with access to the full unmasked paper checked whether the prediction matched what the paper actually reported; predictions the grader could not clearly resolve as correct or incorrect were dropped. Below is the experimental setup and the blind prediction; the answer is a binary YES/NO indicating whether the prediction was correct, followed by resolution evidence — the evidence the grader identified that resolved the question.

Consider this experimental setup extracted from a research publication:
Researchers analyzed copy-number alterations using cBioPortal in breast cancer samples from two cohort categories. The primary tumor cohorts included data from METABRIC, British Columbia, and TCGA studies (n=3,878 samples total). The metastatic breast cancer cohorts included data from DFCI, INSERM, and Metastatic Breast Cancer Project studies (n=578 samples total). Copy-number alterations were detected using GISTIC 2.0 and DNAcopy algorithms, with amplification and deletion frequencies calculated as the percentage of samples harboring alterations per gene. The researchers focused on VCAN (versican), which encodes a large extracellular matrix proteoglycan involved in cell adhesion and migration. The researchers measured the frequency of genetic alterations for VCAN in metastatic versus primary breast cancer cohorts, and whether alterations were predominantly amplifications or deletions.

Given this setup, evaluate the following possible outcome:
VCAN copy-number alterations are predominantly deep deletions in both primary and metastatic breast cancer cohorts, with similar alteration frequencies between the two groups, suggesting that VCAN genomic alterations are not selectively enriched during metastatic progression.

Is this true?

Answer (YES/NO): NO